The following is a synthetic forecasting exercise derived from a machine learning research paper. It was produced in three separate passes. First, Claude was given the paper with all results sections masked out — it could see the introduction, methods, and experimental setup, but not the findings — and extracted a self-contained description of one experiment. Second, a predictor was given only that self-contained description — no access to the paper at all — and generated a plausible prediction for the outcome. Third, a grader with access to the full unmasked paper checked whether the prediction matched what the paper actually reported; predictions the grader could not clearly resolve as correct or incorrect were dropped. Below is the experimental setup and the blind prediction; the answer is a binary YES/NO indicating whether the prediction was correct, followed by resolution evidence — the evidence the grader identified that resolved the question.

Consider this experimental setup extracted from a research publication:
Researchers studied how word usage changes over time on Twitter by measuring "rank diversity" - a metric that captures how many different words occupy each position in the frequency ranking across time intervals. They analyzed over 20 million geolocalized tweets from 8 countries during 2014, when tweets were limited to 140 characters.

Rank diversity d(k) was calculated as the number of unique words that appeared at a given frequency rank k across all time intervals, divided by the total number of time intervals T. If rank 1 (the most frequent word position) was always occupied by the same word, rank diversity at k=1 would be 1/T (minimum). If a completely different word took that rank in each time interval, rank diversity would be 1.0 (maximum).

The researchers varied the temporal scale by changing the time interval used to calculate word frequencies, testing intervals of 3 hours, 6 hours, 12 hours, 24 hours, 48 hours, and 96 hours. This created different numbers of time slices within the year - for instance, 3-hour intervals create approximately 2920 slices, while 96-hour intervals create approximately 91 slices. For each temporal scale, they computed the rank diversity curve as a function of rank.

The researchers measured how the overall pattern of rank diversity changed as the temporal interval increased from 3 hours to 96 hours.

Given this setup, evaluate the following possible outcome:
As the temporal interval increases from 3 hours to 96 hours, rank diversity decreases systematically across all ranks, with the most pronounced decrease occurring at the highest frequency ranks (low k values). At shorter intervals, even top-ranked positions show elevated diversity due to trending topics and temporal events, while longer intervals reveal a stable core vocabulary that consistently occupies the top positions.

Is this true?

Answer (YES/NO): NO